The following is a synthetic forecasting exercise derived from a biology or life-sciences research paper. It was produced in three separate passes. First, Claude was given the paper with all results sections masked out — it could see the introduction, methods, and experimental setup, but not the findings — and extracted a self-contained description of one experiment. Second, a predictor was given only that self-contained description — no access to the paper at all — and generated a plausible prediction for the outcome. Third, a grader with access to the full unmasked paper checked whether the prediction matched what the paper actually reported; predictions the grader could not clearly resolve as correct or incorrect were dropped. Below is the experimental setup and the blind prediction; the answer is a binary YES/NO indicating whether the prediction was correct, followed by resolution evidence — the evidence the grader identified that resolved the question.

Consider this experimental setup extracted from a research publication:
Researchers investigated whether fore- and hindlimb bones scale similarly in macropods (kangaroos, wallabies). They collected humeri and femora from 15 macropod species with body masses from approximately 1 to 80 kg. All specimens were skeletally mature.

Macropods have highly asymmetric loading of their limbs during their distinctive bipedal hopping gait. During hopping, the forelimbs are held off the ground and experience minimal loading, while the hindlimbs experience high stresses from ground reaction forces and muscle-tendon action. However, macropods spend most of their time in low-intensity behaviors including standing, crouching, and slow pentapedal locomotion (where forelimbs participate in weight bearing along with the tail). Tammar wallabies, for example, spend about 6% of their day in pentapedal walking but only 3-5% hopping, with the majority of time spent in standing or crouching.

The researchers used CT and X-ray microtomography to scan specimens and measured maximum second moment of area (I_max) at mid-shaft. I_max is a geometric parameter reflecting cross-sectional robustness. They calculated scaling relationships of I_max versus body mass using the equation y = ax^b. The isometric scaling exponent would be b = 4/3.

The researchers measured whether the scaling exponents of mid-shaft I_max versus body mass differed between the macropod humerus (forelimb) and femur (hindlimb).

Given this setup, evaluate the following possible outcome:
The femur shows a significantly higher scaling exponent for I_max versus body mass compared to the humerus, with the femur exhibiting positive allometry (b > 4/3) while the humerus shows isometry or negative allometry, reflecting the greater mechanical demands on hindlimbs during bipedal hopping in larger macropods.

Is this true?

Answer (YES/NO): NO